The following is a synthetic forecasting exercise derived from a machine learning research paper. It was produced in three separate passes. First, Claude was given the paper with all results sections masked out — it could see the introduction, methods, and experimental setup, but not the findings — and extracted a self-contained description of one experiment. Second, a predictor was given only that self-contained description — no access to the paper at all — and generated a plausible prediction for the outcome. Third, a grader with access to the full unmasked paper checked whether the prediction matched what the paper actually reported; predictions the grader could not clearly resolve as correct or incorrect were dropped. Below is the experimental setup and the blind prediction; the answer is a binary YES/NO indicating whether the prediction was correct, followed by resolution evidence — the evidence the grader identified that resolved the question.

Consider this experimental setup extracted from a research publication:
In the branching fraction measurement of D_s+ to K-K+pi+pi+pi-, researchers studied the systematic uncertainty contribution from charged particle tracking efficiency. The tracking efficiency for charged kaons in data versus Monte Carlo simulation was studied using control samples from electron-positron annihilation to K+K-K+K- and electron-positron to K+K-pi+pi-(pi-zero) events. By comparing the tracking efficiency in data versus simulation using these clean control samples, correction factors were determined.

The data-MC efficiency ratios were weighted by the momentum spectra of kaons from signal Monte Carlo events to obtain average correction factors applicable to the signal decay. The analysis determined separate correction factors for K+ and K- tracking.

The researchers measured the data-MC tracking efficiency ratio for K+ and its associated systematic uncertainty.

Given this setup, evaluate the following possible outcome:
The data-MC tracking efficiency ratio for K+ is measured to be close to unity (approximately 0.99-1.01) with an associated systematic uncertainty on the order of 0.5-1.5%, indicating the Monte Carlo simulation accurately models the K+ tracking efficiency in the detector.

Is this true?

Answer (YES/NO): NO